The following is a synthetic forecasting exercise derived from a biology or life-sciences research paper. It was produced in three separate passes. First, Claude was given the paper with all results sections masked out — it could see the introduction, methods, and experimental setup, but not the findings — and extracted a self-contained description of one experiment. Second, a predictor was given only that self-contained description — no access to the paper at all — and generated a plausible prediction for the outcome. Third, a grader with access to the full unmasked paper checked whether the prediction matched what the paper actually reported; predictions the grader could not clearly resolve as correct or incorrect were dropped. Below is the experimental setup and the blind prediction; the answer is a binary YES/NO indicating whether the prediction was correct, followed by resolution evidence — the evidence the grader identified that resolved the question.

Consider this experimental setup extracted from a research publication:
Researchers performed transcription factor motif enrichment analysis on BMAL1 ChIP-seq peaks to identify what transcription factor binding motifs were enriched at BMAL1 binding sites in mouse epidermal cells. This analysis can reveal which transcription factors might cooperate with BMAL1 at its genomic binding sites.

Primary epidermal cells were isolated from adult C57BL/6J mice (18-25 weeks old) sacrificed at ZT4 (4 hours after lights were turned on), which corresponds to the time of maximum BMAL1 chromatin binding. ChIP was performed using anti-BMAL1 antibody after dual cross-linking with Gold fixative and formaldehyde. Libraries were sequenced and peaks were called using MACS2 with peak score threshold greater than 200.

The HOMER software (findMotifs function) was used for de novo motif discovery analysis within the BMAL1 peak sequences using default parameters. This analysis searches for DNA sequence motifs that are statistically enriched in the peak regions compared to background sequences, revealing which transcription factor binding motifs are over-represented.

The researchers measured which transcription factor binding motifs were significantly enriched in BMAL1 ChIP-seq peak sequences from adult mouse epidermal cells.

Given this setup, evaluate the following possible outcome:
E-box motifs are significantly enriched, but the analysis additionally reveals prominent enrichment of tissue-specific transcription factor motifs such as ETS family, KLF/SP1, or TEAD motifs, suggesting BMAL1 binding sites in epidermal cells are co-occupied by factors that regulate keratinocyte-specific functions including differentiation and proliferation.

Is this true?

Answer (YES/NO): YES